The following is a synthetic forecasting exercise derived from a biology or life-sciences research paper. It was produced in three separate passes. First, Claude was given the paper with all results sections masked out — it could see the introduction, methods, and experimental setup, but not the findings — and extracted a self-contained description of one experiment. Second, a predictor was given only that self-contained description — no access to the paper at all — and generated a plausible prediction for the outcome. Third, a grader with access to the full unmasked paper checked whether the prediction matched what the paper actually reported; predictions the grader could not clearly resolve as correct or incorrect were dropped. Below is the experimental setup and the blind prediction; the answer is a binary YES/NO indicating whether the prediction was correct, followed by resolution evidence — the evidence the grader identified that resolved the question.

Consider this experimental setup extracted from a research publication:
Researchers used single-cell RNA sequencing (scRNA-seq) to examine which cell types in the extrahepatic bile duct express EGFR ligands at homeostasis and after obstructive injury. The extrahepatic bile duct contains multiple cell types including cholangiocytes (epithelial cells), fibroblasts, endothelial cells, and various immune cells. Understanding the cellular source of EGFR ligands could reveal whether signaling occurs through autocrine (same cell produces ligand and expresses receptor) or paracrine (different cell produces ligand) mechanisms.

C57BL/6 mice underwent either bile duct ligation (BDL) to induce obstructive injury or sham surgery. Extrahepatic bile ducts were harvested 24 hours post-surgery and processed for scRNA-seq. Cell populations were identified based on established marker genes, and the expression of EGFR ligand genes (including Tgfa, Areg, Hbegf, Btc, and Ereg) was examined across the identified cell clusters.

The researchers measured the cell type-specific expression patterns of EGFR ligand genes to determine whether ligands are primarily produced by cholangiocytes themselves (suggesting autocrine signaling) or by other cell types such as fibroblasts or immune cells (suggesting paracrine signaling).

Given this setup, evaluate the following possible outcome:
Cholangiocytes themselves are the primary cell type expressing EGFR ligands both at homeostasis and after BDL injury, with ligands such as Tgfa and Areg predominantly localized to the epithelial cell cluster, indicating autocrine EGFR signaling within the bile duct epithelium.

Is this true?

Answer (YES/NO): YES